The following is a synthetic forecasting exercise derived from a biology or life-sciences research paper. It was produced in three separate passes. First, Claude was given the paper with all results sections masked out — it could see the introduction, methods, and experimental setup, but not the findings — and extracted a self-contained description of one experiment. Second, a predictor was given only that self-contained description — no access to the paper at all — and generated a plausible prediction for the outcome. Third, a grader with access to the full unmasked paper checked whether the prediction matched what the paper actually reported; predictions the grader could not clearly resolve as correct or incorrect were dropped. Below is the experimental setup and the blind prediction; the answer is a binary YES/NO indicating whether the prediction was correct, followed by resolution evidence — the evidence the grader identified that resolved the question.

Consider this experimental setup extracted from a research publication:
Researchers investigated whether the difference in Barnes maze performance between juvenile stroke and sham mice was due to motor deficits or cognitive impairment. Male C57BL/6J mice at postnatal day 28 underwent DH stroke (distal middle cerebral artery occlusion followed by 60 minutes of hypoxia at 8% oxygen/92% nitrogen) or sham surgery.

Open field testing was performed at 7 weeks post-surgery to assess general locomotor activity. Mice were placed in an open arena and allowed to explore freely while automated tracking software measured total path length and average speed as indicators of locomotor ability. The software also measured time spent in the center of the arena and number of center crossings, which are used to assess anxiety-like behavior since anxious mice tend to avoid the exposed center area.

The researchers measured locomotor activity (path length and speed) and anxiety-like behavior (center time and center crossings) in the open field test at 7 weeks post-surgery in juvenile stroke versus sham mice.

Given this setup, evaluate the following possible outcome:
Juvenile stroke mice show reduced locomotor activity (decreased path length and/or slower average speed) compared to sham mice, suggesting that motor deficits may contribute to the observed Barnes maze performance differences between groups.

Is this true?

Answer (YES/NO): NO